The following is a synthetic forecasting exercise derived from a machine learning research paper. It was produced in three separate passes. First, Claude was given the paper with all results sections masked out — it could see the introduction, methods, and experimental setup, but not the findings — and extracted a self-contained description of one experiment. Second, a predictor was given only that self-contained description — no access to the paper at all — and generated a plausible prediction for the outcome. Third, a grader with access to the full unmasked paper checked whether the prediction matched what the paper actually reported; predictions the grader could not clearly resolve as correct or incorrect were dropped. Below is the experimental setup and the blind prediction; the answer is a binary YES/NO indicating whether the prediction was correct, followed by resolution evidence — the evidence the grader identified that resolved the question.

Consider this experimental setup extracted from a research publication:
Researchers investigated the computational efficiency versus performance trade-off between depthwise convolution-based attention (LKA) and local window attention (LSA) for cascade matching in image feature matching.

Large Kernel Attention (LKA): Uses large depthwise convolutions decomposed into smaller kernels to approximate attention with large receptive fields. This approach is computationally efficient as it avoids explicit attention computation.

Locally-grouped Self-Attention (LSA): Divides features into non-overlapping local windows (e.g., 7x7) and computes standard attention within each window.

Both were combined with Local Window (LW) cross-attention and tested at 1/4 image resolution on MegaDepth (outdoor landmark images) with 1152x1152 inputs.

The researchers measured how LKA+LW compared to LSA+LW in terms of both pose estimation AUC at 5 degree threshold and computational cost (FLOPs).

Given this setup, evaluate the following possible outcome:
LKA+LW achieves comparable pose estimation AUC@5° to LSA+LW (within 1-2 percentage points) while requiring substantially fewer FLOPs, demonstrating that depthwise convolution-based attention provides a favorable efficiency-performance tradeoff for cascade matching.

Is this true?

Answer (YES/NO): NO